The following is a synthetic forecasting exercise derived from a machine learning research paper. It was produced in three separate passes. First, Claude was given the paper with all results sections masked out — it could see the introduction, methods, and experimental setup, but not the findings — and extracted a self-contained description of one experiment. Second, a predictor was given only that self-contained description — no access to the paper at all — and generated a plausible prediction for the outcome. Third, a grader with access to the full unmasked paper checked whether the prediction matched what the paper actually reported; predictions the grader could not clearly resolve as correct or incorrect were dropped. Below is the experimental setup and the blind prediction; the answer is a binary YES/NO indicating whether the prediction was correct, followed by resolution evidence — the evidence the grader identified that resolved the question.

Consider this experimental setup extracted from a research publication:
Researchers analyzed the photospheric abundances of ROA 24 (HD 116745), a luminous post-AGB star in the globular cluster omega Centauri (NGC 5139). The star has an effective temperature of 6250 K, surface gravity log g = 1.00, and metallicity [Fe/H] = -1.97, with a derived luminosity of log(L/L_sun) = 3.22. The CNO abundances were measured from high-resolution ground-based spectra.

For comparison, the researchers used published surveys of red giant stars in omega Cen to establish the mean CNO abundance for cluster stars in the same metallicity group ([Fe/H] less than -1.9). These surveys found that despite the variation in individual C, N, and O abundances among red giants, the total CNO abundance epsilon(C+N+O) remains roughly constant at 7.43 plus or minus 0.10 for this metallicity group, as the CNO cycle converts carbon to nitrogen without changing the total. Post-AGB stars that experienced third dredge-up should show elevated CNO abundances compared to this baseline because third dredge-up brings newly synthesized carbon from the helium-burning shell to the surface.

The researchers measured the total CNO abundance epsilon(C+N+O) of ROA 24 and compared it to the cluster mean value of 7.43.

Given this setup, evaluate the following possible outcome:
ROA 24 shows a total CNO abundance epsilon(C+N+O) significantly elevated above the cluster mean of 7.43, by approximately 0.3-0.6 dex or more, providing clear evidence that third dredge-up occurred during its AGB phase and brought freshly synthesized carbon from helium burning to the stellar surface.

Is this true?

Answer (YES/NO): YES